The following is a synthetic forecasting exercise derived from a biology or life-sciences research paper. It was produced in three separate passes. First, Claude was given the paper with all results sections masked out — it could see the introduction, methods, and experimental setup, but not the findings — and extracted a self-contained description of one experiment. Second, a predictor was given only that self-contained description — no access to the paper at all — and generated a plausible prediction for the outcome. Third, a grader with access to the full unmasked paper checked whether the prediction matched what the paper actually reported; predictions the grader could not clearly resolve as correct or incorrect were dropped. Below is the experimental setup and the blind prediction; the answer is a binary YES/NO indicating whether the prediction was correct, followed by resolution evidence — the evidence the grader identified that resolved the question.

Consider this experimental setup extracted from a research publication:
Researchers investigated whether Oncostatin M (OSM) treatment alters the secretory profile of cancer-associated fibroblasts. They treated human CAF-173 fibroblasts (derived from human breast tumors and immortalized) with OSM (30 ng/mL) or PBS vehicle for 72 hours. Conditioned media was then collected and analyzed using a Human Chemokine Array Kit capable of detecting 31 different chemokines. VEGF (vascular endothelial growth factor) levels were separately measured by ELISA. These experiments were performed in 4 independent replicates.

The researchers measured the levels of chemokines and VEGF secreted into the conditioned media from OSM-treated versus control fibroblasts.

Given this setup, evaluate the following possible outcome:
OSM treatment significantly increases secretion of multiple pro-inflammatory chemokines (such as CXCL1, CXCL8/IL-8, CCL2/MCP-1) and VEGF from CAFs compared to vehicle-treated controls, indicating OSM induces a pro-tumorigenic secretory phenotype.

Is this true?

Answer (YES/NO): NO